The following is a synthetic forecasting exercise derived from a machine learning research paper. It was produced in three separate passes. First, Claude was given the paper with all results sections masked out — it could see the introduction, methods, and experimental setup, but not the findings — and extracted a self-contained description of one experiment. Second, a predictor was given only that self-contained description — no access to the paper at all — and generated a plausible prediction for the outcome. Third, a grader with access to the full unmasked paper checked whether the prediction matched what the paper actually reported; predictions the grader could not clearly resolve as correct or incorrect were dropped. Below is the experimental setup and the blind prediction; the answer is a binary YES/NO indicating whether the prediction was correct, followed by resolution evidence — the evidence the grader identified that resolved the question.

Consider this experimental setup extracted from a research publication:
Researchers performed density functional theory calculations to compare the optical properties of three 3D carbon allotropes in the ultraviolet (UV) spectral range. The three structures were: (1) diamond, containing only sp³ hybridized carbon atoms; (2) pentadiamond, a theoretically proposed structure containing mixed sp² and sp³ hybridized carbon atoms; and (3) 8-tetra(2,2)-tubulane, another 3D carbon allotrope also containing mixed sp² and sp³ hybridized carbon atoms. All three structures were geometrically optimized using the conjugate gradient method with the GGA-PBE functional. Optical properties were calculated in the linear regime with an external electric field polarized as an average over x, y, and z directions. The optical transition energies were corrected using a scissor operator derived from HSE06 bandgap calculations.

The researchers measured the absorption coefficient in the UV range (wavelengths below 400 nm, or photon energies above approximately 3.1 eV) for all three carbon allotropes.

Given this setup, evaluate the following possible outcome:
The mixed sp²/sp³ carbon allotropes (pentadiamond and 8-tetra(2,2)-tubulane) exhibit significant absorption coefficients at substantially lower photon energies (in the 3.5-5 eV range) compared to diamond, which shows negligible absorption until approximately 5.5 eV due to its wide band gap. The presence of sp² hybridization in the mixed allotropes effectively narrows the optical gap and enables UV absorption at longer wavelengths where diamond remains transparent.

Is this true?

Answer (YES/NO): NO